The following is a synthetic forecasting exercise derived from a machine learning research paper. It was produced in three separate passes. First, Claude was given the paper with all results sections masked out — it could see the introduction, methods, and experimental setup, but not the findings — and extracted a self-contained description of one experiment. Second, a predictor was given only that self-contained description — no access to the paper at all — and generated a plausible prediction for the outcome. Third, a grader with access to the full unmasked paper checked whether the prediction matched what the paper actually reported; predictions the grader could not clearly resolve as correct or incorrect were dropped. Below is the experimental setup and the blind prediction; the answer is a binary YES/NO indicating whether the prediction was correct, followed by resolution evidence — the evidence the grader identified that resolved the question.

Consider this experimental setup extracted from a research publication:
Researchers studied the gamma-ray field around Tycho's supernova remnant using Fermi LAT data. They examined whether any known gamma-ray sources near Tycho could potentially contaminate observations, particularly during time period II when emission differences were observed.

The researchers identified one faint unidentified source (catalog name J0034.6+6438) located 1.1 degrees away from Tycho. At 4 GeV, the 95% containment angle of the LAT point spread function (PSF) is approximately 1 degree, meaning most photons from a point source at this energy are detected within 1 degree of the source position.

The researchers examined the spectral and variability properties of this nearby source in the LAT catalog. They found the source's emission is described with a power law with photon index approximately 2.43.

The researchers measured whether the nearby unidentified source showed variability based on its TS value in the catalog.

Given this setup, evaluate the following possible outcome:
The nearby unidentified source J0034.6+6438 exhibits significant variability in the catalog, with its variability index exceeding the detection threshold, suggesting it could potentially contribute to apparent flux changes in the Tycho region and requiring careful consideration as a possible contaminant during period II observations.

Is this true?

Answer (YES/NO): NO